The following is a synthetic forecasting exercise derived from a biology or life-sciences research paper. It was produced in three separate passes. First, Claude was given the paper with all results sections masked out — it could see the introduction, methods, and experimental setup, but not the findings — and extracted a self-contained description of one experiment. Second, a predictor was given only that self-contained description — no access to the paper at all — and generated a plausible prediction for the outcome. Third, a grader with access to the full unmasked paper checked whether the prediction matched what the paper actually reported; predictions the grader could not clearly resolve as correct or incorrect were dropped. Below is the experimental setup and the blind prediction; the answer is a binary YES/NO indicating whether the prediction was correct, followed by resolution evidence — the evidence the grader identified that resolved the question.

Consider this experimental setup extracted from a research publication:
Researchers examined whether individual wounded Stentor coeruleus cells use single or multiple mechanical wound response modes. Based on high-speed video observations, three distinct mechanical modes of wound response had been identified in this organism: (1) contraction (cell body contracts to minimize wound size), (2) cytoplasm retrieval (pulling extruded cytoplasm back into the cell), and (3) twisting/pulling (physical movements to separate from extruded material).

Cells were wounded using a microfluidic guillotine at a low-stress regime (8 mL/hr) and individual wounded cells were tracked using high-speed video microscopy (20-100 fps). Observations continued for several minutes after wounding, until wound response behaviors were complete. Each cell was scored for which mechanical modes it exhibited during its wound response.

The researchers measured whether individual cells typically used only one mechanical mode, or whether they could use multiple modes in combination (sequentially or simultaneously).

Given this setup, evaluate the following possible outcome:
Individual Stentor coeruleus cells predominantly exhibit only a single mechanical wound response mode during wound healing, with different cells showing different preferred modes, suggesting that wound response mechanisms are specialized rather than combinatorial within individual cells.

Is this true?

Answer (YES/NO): NO